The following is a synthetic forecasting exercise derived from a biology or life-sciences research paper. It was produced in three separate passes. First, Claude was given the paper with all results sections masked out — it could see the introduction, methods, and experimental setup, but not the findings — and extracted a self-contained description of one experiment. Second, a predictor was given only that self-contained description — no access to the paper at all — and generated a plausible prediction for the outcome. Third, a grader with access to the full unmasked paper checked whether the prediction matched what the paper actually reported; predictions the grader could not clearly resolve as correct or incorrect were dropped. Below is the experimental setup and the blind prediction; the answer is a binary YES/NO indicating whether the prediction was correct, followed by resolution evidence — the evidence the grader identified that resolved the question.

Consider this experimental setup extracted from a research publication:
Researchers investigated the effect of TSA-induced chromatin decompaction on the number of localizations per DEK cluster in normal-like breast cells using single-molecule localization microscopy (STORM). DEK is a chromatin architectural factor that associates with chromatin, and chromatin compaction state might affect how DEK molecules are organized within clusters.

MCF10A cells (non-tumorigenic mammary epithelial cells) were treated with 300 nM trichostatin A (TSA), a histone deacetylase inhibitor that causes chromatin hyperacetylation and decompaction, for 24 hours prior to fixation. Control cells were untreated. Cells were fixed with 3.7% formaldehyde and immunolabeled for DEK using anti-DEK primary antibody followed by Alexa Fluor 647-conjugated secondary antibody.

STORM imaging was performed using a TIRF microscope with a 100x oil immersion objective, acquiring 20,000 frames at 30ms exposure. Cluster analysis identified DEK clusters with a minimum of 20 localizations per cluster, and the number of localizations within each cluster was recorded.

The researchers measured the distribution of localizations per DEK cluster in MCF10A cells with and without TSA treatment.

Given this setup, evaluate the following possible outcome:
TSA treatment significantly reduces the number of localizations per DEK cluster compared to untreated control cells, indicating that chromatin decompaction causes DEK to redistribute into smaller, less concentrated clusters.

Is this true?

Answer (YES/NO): NO